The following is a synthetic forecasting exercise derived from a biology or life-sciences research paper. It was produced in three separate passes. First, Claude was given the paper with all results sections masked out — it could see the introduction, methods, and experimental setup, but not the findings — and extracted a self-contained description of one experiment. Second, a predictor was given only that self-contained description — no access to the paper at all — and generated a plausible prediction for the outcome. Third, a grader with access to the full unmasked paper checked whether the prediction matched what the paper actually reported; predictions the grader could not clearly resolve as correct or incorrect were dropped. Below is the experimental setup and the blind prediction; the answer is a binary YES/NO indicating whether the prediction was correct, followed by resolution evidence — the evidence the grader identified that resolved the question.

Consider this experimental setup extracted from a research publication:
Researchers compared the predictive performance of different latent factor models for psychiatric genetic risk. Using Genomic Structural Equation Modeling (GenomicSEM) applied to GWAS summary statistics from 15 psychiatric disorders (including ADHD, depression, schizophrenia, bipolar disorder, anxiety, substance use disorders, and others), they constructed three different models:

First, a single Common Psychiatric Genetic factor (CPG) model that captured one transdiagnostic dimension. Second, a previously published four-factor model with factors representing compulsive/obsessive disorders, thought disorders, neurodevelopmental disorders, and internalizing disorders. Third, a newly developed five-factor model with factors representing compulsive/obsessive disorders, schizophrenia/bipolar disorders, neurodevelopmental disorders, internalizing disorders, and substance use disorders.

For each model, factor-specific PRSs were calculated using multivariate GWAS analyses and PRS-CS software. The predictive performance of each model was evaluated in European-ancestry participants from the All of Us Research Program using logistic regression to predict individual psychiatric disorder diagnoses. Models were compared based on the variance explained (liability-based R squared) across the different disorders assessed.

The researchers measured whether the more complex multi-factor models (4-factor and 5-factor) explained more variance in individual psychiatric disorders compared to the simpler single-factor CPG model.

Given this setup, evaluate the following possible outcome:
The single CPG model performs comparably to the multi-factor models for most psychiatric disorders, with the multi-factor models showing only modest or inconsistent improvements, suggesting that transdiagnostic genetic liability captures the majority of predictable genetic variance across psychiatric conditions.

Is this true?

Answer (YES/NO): YES